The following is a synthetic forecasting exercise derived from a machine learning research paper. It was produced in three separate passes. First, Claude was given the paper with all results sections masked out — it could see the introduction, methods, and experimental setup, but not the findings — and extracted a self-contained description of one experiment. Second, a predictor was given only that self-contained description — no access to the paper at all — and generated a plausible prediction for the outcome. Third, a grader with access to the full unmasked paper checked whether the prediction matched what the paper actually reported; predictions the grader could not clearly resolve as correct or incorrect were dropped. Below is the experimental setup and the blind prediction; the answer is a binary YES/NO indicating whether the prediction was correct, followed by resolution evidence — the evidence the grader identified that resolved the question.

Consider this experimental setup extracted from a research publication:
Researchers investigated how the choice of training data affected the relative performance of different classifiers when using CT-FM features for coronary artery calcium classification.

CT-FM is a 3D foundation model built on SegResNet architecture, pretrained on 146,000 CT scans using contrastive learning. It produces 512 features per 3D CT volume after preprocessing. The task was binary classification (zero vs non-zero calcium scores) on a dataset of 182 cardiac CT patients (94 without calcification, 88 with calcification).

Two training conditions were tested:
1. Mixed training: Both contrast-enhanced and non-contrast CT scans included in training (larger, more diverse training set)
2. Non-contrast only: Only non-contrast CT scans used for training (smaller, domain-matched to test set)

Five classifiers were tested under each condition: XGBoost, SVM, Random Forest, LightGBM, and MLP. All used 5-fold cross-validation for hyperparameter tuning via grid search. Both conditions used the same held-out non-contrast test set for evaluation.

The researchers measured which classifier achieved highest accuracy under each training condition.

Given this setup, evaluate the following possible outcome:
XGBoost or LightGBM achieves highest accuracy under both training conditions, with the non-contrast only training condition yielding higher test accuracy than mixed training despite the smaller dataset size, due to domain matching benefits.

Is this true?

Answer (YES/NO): NO